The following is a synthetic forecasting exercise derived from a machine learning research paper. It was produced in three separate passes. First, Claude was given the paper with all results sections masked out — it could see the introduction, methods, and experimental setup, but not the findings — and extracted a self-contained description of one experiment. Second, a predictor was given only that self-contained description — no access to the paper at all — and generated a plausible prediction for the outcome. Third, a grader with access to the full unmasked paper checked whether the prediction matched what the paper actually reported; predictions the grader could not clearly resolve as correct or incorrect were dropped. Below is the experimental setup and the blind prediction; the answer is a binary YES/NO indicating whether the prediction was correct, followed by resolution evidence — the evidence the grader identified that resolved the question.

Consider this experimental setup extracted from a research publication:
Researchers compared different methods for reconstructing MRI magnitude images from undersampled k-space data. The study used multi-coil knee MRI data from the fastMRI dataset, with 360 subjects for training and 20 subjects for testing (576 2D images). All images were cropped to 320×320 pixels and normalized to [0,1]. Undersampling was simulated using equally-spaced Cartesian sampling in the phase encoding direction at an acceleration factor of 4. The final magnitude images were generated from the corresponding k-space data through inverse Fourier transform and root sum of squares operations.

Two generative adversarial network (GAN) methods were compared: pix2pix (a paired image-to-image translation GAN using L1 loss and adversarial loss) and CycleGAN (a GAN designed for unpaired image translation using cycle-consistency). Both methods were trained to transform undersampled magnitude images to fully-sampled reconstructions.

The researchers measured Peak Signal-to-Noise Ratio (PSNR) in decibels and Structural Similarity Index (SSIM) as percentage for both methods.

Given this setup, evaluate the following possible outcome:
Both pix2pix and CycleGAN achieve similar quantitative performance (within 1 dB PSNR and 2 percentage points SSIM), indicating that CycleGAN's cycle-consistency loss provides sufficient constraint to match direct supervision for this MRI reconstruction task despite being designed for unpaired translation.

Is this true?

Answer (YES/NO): NO